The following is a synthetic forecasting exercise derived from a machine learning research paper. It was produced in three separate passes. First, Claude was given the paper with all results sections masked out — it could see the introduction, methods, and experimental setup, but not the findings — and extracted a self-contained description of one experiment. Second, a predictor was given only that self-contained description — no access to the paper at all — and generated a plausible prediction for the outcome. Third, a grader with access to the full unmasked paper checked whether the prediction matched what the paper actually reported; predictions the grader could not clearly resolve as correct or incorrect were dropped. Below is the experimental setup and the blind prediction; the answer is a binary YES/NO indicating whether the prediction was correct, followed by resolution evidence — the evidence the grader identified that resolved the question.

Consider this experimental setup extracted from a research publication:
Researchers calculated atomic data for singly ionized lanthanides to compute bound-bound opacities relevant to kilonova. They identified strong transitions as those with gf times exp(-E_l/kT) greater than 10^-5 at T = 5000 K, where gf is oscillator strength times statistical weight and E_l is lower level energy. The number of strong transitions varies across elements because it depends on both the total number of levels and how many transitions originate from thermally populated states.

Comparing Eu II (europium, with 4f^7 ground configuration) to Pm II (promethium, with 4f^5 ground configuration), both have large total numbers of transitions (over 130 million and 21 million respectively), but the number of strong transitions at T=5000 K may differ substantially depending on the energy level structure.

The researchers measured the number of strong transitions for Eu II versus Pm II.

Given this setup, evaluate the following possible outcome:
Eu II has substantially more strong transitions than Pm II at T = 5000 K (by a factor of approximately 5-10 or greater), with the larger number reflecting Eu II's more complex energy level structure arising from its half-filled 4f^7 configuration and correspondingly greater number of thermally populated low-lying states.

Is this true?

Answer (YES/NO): NO